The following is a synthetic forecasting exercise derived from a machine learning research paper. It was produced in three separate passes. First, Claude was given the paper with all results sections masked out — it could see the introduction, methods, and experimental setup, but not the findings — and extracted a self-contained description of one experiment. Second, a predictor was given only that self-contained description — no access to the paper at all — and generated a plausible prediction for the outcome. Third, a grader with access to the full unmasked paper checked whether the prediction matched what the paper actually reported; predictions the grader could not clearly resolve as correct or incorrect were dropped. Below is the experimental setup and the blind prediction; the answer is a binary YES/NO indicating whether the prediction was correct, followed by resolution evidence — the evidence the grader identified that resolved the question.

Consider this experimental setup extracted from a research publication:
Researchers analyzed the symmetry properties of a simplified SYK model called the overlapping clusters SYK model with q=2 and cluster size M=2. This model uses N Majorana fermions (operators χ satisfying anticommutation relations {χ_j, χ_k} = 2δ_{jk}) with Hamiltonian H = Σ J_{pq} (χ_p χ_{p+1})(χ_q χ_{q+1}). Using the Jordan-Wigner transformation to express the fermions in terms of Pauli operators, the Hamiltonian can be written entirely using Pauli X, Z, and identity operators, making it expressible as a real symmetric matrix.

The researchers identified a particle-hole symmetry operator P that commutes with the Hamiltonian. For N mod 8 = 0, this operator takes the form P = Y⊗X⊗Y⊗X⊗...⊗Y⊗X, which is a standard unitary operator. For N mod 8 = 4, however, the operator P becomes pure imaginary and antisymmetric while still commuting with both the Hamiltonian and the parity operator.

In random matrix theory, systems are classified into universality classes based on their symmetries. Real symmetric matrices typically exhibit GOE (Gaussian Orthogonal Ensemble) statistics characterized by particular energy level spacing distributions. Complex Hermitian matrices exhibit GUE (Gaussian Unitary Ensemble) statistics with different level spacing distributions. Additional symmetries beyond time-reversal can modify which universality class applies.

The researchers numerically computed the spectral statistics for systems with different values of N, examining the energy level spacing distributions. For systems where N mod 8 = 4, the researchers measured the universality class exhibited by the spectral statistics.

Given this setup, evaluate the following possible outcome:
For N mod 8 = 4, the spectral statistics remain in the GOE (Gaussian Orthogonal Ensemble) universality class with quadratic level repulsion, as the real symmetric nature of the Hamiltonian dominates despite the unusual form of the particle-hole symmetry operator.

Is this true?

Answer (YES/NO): NO